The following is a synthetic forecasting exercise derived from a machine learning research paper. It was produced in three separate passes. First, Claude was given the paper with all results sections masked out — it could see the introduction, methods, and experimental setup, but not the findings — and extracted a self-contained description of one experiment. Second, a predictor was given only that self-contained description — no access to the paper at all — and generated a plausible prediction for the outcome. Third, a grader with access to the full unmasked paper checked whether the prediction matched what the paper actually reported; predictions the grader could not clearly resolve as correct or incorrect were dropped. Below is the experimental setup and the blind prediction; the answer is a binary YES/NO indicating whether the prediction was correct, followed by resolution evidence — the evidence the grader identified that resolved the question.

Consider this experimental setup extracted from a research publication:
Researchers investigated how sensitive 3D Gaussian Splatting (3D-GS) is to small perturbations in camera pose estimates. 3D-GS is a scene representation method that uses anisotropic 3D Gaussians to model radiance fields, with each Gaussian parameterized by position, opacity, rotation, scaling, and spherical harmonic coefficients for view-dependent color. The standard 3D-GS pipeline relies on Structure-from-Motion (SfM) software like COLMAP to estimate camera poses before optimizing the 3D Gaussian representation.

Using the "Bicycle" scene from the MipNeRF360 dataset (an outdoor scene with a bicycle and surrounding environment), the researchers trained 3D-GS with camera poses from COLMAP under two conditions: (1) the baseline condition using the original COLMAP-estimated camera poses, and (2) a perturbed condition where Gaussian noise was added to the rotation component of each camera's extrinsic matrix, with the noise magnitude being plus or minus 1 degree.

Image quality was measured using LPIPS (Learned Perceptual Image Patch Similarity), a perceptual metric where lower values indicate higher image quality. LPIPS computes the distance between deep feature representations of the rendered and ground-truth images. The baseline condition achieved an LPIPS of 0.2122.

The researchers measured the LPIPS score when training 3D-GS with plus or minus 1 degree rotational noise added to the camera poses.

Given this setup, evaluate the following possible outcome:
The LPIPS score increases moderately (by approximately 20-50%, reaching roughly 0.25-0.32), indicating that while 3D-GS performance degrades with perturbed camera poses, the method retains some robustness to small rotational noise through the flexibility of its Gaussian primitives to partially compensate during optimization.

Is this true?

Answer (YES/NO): NO